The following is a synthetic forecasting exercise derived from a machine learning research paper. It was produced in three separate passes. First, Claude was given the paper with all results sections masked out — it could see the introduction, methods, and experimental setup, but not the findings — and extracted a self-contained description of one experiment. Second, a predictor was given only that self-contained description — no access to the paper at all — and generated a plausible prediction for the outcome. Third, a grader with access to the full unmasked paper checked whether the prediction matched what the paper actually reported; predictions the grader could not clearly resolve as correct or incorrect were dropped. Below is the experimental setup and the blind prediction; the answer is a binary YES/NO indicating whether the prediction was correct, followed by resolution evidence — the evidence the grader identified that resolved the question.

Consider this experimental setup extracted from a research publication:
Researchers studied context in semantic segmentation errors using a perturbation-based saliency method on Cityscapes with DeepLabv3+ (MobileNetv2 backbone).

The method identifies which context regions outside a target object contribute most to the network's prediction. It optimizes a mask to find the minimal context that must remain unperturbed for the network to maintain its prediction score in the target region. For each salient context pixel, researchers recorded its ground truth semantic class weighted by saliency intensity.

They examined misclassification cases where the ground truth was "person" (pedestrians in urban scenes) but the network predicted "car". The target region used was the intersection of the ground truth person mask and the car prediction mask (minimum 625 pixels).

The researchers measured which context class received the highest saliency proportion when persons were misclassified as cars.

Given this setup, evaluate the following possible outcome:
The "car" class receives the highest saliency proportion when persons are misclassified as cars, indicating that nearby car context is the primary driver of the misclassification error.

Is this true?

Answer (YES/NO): YES